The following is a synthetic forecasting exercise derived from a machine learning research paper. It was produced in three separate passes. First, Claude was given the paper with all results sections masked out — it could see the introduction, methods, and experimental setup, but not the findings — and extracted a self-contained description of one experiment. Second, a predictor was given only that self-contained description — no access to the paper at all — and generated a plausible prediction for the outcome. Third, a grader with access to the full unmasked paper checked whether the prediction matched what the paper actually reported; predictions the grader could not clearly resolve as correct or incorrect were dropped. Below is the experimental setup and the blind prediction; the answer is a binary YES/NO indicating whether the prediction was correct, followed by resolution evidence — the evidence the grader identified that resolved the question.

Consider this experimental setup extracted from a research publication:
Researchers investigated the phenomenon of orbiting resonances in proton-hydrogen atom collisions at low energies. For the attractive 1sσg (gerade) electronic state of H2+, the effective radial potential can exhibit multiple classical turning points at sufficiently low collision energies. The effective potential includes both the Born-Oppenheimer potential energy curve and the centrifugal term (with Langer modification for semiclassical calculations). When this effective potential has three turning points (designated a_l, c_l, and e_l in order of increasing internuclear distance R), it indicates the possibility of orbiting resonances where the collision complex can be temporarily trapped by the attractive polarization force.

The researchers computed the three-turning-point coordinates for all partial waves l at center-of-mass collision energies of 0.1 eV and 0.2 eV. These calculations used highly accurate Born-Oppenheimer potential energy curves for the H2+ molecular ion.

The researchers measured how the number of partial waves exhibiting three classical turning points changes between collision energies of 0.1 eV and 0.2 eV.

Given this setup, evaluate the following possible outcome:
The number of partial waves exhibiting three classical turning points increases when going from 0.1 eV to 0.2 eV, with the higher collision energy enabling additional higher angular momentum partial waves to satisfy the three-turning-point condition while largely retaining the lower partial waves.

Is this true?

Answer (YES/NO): NO